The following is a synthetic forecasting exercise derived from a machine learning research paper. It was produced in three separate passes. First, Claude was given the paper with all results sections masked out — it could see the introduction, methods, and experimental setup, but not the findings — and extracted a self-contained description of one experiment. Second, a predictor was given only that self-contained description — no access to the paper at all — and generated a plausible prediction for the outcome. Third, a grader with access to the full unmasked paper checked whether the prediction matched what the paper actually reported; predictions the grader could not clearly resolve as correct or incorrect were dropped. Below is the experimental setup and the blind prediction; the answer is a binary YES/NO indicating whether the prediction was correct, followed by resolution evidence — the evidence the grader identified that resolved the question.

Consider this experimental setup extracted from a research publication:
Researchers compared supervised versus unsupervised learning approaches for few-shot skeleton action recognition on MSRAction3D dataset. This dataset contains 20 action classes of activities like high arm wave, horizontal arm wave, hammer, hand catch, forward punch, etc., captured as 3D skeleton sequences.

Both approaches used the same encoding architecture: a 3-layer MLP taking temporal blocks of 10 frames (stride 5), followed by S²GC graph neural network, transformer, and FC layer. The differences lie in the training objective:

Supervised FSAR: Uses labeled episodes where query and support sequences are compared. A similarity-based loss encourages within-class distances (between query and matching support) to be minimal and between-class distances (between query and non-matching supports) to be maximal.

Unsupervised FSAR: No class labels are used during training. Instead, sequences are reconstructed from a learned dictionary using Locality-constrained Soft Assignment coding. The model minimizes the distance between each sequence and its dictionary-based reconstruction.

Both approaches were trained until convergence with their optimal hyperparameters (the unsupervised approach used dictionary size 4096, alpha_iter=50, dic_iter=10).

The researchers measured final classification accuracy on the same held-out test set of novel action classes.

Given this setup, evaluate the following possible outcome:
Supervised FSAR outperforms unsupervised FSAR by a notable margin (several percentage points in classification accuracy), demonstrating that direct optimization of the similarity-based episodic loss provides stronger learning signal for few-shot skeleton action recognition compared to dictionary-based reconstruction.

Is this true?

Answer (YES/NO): NO